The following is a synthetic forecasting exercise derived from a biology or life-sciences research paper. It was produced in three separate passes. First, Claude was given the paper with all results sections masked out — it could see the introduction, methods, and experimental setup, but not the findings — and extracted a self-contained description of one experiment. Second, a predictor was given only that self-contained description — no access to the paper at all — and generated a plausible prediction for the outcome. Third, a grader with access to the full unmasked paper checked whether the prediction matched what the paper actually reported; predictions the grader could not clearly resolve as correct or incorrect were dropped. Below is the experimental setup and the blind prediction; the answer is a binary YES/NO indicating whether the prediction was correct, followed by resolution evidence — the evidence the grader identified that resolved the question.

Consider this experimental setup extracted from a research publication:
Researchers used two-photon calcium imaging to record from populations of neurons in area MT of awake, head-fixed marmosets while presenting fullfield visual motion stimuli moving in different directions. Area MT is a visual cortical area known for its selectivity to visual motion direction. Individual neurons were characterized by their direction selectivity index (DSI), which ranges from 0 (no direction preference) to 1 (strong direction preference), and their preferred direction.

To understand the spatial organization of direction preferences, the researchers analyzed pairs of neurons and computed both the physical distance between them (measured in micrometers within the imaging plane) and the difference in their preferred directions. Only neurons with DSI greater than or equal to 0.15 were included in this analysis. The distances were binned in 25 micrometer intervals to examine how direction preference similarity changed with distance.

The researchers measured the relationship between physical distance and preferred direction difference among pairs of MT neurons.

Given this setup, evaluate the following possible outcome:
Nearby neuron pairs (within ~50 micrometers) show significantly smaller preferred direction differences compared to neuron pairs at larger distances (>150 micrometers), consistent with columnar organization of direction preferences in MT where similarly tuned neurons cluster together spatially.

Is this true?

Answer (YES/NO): YES